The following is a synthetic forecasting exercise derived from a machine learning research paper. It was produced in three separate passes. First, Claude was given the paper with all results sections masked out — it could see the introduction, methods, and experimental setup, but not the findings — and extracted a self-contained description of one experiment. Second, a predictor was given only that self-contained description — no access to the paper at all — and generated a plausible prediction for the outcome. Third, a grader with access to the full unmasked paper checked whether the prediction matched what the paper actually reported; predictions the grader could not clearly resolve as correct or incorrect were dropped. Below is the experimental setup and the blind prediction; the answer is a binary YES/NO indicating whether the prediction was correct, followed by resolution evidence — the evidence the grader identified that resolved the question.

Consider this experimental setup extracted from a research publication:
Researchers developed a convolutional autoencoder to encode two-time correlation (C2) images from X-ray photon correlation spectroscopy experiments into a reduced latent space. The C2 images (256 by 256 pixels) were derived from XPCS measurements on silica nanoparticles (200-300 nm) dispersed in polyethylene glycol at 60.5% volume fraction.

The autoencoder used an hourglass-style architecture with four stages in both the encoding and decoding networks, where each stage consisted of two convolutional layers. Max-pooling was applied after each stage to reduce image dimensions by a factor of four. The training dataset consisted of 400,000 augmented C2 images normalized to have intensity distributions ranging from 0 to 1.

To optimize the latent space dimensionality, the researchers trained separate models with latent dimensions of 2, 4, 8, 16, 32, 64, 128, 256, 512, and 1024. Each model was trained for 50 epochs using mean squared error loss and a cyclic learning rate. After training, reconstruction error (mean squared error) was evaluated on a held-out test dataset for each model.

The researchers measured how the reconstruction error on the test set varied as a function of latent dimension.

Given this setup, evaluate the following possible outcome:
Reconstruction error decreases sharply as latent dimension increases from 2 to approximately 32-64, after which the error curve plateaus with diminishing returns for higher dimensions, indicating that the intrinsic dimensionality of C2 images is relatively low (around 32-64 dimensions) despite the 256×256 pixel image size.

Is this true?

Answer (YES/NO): NO